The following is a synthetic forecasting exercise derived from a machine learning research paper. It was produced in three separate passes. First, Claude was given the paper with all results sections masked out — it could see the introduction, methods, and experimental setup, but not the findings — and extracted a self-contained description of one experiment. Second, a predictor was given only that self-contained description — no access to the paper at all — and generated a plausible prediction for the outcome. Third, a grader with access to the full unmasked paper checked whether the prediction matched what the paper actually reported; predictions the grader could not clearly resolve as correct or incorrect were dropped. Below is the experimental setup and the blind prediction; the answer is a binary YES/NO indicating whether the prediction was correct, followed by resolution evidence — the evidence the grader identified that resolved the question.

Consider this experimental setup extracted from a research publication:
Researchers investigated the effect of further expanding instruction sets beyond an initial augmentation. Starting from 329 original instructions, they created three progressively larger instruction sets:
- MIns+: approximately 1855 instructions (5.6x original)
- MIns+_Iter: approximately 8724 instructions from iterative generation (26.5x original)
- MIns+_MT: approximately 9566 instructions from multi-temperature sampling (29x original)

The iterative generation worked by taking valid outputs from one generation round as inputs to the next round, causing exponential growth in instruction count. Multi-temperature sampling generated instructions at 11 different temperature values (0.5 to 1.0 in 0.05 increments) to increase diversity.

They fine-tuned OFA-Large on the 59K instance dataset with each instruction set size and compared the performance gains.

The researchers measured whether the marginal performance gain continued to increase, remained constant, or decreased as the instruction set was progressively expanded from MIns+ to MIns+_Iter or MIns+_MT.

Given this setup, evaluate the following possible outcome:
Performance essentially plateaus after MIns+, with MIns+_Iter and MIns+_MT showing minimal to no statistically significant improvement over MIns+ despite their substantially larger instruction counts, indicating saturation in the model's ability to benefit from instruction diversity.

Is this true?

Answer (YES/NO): NO